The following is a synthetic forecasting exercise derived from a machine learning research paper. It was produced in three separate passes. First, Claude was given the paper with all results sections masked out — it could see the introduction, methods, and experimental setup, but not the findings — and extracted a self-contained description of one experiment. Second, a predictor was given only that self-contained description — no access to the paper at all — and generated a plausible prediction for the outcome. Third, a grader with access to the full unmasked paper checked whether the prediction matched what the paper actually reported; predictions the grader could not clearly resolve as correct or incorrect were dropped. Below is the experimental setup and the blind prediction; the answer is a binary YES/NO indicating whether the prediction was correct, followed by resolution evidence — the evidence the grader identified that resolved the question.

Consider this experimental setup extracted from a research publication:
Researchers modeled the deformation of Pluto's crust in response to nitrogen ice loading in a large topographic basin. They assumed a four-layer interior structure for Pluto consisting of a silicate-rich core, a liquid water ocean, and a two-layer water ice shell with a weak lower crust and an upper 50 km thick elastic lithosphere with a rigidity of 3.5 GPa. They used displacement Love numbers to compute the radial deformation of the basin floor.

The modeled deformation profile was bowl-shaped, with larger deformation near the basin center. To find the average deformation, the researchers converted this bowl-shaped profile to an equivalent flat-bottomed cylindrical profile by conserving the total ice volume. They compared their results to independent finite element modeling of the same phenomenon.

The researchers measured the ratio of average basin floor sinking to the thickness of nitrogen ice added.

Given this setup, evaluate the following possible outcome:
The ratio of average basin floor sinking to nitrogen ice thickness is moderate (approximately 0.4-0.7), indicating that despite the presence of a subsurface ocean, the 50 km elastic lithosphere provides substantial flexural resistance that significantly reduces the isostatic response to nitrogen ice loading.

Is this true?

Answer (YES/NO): YES